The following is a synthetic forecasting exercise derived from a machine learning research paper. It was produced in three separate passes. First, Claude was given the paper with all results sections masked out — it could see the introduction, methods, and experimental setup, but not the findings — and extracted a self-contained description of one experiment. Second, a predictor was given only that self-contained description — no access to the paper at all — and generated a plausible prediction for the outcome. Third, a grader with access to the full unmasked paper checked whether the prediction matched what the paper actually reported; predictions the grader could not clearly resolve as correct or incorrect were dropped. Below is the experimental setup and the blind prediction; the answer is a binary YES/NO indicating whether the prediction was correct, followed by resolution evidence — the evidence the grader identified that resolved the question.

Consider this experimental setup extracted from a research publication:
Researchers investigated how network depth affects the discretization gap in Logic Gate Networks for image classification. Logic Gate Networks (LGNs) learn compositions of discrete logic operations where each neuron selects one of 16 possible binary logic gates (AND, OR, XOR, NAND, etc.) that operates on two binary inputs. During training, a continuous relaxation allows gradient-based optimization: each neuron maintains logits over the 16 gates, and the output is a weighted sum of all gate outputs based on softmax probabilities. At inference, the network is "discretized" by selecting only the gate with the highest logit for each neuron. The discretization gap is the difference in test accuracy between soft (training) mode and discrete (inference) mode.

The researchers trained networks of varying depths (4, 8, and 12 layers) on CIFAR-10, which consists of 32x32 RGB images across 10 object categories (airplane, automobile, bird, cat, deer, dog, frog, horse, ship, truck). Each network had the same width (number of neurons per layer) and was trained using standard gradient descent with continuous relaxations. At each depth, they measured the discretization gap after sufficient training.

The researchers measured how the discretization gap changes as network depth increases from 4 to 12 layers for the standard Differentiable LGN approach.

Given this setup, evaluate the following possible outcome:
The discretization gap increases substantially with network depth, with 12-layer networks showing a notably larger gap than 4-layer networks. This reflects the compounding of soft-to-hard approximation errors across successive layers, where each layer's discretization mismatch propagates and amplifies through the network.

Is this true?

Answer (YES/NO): YES